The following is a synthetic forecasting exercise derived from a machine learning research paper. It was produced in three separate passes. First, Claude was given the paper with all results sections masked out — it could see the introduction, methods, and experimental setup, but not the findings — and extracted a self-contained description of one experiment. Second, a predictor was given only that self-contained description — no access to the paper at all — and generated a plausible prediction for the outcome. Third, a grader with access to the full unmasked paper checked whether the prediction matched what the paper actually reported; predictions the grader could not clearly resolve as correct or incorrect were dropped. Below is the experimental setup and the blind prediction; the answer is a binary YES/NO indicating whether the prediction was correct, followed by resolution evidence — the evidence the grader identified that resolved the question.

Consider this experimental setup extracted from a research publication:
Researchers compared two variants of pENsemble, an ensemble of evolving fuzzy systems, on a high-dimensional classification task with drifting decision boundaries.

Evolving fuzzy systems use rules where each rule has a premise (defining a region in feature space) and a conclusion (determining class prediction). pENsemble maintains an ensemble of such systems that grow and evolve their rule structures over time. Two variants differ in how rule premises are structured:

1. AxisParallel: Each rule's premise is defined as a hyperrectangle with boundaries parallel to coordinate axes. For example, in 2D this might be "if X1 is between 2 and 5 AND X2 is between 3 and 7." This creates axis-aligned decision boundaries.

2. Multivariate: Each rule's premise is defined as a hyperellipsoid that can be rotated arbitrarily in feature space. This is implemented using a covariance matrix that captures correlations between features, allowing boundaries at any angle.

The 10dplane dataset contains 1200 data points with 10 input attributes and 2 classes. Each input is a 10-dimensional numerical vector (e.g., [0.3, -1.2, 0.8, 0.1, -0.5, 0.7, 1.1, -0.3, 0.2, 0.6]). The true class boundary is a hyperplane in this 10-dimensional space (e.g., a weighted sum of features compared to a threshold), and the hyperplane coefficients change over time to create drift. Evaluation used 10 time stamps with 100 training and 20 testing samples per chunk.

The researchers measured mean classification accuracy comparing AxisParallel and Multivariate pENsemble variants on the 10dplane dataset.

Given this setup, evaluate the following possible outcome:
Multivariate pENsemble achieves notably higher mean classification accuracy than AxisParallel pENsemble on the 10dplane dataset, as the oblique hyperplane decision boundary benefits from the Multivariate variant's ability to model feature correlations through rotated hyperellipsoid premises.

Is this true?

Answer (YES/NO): NO